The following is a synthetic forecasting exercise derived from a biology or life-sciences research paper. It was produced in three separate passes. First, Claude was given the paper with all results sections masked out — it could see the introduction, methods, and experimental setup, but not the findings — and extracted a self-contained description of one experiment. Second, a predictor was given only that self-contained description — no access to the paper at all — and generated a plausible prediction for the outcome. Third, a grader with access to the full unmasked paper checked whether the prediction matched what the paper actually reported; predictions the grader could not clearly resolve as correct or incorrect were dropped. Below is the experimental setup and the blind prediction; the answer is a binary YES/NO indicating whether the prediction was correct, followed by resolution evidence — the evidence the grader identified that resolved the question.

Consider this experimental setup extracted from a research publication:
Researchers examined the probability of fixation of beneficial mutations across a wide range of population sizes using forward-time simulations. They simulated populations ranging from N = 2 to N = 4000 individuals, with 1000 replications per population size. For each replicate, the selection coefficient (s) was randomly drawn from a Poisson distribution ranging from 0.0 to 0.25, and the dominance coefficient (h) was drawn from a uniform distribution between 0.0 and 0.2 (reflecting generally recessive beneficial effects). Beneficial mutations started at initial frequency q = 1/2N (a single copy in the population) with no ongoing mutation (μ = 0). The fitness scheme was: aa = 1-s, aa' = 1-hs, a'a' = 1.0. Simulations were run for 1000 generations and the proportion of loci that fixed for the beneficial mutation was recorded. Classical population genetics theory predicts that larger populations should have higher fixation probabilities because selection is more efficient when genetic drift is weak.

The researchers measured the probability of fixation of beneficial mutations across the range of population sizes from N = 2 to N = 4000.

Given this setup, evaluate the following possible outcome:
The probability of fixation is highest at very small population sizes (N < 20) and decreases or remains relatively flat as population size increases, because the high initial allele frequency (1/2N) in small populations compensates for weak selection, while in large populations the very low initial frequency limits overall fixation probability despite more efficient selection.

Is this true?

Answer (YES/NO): NO